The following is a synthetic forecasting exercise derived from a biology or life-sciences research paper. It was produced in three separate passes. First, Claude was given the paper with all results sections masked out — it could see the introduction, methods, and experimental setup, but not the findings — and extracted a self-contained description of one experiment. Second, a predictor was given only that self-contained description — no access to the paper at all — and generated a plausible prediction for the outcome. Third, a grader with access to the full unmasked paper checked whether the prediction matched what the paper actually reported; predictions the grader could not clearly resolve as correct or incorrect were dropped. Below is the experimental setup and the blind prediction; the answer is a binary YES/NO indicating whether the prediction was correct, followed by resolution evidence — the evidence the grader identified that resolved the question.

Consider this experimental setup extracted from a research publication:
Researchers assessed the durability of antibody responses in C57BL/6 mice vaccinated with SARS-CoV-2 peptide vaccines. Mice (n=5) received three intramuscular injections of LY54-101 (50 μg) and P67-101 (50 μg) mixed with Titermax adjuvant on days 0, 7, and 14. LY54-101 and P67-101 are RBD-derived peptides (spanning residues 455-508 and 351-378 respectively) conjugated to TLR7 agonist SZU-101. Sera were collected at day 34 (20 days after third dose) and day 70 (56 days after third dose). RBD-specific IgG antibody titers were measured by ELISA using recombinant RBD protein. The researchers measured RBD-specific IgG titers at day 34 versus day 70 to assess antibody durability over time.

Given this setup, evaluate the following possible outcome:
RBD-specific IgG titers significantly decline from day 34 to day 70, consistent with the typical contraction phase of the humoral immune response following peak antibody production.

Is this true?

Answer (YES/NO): NO